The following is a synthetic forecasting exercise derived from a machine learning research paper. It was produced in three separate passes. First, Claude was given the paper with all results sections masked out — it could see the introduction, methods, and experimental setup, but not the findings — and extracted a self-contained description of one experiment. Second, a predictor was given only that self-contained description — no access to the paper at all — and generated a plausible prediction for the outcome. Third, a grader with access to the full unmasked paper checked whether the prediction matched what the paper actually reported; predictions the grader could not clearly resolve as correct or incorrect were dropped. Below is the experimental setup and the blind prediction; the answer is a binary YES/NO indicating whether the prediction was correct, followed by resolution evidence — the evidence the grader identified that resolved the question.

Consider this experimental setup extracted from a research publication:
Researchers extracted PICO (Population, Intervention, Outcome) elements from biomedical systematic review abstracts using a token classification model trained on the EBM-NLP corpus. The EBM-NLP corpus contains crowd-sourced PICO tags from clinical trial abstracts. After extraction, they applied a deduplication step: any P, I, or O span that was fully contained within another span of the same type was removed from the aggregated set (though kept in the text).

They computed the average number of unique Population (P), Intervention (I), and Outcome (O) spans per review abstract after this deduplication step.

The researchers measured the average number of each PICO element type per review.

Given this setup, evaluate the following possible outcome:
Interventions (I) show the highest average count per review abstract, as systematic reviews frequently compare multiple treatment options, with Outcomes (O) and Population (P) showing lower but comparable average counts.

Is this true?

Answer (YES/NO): NO